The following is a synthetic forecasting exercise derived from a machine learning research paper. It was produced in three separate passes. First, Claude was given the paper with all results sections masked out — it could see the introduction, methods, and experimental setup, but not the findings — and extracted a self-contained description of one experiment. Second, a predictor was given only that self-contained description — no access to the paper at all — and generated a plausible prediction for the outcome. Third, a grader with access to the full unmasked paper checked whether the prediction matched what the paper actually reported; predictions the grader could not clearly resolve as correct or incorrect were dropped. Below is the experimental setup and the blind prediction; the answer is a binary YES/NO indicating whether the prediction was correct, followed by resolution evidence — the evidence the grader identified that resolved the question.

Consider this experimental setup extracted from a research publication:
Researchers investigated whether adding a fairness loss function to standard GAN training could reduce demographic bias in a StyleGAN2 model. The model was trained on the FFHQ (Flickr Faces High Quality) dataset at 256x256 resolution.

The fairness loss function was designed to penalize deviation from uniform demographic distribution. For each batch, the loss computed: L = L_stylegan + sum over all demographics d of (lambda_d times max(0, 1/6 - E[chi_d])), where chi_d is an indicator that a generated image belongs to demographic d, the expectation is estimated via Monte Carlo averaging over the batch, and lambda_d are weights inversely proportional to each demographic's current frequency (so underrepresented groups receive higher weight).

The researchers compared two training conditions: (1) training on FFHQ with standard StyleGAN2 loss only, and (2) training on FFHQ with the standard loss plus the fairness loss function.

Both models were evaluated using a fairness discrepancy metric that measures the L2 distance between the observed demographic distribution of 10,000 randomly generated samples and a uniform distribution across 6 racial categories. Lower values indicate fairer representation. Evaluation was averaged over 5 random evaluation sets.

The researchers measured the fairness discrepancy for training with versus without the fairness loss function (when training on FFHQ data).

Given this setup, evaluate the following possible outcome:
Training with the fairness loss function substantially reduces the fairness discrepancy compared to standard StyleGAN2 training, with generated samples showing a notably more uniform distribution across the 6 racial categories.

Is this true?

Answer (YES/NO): NO